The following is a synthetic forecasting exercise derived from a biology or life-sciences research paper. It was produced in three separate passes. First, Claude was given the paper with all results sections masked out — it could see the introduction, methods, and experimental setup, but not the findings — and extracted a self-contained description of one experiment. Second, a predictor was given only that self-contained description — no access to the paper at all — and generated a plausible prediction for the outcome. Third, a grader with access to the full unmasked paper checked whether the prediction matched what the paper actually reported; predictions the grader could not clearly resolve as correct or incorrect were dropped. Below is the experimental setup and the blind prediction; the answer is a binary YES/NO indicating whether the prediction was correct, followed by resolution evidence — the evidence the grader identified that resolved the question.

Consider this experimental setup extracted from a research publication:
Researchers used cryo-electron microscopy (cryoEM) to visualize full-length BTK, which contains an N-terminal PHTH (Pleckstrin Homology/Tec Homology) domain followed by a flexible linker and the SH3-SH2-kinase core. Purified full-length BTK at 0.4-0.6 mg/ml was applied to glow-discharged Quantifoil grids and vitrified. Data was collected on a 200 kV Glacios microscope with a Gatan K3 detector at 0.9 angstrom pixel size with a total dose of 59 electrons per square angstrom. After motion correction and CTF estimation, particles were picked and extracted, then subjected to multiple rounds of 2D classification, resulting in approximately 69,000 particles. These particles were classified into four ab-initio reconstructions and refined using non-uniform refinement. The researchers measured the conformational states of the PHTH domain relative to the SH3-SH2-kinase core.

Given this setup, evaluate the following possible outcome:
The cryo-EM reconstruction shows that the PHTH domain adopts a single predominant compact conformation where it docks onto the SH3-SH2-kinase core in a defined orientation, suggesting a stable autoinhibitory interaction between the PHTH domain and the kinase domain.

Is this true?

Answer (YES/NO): NO